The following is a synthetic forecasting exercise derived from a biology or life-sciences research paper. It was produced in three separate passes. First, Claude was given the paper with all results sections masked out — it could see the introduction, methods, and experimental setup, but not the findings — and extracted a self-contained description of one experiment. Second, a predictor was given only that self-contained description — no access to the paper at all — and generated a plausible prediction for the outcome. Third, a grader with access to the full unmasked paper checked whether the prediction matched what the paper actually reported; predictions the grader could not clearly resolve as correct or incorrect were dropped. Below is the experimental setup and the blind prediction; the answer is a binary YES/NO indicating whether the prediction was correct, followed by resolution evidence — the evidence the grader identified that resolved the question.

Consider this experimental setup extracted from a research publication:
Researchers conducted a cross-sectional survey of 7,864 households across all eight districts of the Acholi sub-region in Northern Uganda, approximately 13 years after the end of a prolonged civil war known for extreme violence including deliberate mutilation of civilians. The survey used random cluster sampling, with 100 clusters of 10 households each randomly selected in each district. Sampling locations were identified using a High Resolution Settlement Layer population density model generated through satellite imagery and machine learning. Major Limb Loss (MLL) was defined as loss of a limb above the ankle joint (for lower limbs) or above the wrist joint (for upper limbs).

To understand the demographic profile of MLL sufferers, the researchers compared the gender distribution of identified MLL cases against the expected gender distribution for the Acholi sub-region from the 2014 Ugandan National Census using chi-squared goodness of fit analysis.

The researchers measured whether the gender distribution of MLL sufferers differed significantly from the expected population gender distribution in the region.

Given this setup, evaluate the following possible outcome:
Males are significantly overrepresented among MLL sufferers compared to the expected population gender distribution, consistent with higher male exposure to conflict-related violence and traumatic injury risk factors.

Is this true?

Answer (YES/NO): YES